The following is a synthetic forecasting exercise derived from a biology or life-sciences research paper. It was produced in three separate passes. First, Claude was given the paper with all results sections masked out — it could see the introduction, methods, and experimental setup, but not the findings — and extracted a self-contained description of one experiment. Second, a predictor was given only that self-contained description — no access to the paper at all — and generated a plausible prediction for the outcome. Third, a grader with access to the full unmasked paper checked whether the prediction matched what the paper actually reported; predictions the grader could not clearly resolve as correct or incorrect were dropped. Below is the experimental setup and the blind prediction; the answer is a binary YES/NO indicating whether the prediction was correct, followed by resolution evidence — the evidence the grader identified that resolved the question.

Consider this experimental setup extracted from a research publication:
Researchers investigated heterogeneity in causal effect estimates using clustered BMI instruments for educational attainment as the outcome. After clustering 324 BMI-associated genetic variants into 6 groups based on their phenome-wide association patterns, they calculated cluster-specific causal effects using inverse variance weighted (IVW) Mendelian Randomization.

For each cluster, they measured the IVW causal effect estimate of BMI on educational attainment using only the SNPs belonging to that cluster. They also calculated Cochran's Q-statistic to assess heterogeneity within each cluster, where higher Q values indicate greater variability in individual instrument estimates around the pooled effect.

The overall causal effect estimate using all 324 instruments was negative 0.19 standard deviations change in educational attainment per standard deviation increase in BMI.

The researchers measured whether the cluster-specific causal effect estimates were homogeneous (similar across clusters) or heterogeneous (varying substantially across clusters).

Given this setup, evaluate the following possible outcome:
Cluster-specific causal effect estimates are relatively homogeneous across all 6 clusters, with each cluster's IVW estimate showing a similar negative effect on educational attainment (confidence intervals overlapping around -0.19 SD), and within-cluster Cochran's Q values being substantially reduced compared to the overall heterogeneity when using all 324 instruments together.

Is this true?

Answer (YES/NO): NO